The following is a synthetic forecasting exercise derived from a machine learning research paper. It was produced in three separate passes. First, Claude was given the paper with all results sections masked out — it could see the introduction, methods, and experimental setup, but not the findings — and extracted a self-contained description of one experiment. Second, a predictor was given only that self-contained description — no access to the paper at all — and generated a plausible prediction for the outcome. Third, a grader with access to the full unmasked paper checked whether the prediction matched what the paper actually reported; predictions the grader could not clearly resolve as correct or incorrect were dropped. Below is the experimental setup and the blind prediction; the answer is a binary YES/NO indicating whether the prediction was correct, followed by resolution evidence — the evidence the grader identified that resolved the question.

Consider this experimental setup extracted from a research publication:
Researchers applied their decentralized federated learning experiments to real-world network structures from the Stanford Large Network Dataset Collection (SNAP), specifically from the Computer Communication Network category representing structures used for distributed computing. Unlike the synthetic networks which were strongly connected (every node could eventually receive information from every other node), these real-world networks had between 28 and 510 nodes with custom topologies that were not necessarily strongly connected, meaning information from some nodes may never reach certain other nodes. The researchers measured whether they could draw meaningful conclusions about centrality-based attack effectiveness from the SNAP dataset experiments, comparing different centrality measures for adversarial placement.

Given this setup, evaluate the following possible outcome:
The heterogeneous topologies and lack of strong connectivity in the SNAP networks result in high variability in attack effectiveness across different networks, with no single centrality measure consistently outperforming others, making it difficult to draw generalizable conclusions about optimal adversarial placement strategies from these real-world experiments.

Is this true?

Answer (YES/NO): YES